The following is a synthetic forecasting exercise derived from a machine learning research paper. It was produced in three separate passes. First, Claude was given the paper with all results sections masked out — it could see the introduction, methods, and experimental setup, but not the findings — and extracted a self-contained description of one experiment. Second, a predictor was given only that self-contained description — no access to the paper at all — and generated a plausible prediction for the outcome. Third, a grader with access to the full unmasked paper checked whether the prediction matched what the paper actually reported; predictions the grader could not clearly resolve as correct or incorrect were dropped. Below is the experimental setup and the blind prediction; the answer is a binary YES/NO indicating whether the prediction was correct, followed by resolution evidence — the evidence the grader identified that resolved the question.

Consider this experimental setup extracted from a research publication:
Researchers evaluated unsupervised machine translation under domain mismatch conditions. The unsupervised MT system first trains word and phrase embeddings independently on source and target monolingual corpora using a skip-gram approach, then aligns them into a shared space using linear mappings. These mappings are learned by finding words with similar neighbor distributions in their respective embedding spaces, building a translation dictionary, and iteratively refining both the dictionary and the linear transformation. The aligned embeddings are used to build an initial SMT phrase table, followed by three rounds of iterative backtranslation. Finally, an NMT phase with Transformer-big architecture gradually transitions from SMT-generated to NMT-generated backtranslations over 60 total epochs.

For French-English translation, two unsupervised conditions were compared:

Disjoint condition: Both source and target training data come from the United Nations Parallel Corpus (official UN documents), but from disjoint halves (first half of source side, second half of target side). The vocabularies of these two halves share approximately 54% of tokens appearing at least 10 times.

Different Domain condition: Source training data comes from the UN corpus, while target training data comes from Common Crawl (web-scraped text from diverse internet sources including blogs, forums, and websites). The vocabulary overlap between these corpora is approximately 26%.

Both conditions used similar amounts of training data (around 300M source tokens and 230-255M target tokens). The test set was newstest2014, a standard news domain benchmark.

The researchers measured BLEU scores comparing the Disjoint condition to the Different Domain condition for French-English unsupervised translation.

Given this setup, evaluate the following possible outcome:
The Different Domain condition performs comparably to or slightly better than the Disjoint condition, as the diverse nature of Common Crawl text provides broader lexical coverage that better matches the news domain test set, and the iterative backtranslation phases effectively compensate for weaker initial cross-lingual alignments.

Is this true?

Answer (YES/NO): NO